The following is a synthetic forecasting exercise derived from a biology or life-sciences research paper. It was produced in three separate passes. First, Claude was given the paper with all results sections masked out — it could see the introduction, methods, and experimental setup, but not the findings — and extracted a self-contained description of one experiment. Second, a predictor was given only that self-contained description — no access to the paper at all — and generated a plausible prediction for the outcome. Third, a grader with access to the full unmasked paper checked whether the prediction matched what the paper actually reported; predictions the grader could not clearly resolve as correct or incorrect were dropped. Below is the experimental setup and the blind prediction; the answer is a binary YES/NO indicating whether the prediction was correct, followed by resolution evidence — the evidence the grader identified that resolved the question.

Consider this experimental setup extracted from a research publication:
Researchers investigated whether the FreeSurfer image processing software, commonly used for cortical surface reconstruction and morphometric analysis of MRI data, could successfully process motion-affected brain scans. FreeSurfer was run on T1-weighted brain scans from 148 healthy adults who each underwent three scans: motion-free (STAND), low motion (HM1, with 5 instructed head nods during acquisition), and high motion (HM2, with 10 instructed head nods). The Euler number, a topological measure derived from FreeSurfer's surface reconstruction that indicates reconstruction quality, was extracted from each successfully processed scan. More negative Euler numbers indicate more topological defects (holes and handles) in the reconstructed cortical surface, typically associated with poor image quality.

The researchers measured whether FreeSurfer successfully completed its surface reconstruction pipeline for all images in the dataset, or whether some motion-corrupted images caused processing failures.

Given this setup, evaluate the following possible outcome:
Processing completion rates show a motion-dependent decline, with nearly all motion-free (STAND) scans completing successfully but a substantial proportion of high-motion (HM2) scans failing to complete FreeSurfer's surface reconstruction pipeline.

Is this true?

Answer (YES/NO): NO